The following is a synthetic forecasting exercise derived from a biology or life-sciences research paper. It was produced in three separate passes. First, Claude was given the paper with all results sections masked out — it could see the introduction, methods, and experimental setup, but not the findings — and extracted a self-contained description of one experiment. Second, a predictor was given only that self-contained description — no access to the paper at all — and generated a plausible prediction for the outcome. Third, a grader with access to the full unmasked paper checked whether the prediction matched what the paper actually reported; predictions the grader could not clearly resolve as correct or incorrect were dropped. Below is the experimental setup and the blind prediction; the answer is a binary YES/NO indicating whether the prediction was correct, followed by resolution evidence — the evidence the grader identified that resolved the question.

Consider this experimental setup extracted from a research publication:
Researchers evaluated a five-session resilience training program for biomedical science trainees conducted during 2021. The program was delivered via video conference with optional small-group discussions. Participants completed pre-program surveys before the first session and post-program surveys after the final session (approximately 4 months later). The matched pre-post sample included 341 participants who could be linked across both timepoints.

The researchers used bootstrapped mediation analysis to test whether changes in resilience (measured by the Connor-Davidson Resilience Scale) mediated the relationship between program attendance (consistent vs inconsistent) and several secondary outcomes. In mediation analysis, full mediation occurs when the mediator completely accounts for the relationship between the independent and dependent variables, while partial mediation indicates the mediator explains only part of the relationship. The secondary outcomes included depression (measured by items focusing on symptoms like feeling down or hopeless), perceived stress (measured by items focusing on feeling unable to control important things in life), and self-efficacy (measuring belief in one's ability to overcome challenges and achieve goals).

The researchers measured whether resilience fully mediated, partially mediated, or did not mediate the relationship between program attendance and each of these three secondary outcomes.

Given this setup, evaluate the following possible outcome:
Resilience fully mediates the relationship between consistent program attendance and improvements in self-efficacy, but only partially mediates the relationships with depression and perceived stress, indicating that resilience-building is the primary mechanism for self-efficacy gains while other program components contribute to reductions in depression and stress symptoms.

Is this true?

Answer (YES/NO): NO